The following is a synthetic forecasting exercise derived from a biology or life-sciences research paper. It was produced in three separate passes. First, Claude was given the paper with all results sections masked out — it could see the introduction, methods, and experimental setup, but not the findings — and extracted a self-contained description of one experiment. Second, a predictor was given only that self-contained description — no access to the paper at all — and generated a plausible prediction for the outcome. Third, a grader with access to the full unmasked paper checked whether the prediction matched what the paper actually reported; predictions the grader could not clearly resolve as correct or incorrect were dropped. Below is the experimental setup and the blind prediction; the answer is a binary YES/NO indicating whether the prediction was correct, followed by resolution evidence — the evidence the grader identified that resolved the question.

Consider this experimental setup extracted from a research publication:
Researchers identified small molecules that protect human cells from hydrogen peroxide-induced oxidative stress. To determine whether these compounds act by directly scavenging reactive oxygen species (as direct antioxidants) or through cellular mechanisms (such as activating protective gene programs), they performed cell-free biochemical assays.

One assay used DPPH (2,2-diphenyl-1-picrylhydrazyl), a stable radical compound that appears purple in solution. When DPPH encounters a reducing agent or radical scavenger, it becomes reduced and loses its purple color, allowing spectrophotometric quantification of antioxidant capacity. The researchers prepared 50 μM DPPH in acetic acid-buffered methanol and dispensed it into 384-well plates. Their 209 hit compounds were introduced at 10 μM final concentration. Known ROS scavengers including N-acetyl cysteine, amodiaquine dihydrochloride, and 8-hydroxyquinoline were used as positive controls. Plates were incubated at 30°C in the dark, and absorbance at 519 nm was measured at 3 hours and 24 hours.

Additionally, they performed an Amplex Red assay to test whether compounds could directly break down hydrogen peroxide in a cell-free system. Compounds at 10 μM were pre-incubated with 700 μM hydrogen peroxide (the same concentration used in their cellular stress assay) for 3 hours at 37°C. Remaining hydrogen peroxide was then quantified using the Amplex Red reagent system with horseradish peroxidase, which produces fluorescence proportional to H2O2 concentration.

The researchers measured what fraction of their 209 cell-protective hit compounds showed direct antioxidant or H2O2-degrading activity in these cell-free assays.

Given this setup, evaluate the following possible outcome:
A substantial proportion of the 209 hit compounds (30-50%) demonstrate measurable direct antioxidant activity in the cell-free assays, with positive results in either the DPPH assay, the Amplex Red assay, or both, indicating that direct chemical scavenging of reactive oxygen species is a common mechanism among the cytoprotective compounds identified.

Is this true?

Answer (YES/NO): YES